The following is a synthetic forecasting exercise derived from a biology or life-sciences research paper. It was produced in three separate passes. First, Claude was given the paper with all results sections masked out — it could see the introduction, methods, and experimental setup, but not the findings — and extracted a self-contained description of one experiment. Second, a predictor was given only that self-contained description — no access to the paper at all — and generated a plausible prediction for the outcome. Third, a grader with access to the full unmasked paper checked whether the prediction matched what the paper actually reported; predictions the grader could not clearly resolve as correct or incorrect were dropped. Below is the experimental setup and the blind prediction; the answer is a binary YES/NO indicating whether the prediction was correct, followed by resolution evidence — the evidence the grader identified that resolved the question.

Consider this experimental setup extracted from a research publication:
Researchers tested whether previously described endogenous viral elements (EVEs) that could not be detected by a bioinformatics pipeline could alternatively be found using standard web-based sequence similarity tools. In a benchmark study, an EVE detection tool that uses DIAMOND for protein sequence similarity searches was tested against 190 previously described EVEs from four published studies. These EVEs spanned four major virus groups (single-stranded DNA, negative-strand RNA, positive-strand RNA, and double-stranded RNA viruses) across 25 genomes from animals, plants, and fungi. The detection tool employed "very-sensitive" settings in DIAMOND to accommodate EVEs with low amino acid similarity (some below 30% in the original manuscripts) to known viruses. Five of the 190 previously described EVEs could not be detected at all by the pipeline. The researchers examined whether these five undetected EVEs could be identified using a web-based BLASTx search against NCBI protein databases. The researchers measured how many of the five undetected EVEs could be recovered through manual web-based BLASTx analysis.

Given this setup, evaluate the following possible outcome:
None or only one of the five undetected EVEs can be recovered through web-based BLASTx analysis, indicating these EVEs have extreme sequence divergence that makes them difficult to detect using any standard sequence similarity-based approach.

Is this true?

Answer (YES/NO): YES